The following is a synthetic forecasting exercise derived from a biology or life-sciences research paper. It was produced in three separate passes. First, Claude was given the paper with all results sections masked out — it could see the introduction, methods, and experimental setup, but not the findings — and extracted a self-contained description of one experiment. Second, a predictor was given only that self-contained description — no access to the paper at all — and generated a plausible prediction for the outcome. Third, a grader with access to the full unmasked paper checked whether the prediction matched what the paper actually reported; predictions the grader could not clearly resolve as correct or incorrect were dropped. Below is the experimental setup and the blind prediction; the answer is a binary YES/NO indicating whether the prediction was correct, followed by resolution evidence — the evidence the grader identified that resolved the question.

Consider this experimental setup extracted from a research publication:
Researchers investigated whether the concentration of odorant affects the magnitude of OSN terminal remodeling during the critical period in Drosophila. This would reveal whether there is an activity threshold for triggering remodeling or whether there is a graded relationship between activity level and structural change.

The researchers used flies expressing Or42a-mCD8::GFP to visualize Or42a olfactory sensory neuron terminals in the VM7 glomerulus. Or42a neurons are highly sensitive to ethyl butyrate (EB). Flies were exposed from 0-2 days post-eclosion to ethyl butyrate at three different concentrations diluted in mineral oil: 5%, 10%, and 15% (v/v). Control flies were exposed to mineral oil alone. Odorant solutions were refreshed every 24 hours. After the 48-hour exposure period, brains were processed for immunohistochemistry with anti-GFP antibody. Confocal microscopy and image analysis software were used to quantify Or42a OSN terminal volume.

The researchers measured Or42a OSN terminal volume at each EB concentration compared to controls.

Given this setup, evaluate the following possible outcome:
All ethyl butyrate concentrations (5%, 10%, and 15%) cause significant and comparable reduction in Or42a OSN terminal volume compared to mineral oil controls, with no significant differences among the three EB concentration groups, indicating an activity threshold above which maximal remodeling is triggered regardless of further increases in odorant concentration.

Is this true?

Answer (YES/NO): NO